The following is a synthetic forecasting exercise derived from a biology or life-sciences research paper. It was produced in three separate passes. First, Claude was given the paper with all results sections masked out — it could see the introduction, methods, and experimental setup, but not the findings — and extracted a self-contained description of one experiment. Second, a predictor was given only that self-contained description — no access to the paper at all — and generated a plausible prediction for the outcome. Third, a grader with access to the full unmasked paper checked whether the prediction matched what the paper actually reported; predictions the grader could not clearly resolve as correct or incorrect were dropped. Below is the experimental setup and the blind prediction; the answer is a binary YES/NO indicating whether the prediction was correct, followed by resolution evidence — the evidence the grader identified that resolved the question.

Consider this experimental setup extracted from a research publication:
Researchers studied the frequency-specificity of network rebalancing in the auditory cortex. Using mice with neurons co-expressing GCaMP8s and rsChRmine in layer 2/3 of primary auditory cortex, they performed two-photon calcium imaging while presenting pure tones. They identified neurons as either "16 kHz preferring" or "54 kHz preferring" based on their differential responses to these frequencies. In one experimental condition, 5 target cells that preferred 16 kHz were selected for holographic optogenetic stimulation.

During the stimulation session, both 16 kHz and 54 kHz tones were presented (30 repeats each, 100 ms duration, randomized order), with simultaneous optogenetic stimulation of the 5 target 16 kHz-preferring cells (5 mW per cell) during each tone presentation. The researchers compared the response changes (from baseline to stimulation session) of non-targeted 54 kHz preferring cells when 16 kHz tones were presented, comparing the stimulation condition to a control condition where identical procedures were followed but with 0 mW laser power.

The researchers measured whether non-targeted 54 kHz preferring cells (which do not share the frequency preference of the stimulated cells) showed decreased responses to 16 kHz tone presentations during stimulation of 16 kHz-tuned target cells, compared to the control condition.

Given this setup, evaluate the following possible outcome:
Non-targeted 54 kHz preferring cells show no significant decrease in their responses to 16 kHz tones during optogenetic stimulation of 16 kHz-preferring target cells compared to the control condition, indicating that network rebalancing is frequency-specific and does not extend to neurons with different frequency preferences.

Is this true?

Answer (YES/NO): YES